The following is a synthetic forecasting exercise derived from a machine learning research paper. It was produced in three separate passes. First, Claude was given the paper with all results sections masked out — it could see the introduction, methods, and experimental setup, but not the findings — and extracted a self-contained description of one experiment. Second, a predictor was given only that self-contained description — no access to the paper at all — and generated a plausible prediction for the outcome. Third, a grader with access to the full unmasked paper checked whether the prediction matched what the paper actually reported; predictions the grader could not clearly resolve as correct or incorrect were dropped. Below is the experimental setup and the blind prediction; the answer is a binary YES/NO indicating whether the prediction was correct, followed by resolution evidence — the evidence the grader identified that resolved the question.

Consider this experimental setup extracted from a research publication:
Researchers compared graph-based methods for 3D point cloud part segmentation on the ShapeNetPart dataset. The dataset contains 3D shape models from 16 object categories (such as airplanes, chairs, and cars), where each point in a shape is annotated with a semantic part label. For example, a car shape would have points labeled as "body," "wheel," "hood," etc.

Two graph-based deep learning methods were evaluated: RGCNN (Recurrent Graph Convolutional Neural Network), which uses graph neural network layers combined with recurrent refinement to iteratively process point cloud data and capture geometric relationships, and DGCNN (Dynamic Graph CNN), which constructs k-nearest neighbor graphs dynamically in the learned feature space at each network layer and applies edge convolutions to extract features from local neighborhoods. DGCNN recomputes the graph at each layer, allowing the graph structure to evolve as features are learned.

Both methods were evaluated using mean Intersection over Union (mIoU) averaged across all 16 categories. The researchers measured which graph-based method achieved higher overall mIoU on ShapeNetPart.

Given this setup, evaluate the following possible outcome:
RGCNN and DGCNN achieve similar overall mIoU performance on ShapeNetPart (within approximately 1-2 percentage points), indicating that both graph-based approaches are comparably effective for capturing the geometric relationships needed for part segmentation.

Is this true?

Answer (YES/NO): YES